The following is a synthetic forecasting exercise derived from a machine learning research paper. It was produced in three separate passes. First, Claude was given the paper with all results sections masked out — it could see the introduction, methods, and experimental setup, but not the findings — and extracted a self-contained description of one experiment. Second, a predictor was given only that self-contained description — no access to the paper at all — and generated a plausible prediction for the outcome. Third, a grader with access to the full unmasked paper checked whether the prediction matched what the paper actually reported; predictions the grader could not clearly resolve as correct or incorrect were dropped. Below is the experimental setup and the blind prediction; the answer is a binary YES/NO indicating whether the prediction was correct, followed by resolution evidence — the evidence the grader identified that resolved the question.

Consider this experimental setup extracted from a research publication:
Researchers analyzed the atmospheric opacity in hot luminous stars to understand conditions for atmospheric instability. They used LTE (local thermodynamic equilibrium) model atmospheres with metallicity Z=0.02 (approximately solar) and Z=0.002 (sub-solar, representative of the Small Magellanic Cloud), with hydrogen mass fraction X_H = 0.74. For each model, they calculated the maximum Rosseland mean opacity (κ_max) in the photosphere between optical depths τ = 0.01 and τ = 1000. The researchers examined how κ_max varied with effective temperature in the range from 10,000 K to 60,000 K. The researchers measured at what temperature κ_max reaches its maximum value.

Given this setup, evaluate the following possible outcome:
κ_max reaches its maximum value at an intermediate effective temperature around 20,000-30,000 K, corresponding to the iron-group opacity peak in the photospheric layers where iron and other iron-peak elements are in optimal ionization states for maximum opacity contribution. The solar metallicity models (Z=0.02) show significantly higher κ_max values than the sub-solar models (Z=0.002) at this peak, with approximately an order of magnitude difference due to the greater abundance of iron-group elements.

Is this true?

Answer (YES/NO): NO